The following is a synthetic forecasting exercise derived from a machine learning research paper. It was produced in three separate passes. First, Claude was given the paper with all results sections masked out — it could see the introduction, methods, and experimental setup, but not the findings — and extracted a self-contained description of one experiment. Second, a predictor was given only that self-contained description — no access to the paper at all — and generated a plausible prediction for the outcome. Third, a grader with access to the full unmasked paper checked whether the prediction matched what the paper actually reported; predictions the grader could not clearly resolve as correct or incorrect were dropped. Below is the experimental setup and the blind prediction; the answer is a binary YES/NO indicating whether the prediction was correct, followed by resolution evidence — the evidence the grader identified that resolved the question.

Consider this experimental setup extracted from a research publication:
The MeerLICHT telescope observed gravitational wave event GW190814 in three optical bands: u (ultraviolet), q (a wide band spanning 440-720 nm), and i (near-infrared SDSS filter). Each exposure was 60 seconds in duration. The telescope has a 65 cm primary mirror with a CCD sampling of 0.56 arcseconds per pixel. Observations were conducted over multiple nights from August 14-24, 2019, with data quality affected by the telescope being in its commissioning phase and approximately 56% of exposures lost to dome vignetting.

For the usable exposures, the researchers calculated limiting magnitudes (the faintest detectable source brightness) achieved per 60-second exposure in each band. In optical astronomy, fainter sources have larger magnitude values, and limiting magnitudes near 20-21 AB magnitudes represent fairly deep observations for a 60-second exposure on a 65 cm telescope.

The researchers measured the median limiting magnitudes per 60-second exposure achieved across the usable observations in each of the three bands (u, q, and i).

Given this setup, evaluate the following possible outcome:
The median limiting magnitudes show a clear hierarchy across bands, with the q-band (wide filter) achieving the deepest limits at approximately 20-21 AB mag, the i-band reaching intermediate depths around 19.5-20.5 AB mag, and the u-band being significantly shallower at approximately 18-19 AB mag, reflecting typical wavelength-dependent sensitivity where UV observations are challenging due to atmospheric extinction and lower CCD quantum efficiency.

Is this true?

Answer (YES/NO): NO